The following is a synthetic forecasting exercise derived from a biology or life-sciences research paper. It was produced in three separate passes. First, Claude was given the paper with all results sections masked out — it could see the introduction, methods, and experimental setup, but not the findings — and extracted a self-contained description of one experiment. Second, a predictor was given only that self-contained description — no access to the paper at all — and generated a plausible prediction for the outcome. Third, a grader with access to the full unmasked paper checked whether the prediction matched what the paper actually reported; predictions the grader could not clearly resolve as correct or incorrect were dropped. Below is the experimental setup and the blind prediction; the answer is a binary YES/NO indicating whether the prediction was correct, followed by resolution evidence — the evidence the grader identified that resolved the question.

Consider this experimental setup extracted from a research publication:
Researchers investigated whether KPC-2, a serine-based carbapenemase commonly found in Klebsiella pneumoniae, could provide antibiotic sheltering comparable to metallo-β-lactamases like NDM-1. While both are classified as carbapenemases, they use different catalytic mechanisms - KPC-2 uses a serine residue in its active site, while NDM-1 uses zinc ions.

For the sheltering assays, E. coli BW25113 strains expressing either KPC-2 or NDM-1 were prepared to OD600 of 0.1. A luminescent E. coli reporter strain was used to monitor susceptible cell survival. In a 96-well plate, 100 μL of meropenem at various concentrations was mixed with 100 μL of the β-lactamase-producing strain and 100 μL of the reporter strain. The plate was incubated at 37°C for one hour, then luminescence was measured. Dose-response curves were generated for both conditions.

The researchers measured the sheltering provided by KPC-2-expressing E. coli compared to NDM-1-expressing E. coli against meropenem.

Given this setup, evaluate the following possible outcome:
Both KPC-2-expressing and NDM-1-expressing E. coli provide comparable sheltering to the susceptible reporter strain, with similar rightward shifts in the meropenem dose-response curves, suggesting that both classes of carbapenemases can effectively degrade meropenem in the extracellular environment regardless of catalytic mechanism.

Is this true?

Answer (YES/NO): NO